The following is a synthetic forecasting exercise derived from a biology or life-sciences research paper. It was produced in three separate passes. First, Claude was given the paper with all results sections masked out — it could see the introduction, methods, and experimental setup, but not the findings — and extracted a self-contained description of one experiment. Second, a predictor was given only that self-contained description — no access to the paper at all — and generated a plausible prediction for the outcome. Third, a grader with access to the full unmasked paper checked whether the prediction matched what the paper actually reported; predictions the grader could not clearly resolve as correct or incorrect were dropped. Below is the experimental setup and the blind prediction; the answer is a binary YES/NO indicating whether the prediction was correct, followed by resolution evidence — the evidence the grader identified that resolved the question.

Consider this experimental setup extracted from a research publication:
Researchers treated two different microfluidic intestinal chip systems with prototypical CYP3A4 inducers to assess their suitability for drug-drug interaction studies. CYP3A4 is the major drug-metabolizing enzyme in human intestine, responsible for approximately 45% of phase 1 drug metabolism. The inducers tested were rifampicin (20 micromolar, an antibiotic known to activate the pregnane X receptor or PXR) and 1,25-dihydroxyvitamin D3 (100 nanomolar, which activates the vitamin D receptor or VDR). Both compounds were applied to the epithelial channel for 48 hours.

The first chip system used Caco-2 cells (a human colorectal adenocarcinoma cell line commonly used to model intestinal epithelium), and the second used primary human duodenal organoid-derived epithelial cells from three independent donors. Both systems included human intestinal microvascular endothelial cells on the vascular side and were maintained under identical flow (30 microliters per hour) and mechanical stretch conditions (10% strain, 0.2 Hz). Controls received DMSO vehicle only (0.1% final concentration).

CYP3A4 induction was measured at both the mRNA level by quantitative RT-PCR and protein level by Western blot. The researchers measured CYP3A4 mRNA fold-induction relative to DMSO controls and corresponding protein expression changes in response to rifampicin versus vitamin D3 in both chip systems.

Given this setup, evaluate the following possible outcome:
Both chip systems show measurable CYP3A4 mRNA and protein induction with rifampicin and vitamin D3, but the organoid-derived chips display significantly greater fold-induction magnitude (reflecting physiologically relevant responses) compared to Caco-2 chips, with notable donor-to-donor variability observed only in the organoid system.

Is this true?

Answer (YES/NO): NO